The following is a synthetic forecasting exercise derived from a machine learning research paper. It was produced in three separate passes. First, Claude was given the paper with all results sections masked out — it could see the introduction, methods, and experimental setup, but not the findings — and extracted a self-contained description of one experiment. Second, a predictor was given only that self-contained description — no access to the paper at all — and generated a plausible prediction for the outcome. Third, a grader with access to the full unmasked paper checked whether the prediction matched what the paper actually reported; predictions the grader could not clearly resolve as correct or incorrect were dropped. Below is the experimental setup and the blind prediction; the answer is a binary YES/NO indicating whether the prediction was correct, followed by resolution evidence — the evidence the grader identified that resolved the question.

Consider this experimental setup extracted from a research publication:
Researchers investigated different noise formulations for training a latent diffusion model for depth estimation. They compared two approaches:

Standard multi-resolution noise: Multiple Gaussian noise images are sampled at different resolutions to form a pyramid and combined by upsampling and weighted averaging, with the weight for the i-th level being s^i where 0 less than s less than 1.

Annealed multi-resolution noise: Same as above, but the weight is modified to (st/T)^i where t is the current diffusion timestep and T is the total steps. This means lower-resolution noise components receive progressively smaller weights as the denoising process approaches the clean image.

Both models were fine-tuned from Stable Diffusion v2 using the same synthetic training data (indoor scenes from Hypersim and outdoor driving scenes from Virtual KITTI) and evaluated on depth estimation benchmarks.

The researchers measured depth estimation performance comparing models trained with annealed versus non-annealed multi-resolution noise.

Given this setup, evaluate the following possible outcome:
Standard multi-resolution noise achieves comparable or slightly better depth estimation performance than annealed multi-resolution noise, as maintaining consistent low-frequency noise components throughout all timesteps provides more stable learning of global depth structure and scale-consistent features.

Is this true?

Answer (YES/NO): NO